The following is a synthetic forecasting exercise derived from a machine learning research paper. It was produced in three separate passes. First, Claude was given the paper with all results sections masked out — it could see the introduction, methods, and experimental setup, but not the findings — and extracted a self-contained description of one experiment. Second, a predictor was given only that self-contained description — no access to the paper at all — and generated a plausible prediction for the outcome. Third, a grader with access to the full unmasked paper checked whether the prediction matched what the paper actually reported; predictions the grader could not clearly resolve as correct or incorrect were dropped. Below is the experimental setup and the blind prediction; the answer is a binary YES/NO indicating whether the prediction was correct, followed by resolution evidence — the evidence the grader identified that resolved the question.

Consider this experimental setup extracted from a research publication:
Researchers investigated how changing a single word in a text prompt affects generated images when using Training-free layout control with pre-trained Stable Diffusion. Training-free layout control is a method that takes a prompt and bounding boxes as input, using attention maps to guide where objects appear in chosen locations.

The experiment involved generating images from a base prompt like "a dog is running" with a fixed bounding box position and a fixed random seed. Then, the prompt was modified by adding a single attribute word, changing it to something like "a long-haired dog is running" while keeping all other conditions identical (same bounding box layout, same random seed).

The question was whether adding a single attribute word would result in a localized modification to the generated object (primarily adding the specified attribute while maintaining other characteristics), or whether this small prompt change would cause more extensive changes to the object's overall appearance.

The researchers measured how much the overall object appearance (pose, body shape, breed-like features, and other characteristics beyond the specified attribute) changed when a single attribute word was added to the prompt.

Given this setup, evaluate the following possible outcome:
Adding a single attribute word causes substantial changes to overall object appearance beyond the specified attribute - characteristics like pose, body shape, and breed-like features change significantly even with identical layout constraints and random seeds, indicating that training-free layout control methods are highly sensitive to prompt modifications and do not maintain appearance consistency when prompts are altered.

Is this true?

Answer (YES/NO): YES